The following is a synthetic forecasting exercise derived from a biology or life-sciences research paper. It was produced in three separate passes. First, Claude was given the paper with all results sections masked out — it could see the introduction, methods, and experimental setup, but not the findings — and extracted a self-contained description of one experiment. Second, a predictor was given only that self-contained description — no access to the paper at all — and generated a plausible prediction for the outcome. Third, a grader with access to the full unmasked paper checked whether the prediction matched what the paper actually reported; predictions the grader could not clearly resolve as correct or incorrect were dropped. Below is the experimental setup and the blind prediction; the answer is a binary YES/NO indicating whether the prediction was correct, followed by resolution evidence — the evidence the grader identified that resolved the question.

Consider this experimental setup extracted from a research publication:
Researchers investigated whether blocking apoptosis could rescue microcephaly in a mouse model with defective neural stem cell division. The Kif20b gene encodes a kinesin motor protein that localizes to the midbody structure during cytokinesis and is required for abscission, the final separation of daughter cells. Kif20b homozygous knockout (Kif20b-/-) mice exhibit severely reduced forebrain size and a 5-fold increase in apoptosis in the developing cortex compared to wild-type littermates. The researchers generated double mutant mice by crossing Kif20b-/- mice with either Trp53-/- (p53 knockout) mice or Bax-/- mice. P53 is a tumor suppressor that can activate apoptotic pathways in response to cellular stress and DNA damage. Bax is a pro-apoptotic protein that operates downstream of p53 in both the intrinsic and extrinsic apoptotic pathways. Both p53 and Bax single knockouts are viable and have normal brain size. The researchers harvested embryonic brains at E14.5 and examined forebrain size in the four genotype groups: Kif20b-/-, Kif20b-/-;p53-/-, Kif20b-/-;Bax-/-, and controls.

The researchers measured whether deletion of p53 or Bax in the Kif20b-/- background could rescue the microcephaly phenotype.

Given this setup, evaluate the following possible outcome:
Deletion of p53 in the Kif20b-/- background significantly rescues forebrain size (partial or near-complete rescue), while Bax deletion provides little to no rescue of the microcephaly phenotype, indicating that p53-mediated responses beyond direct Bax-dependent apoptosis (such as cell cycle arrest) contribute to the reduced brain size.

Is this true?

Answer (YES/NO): NO